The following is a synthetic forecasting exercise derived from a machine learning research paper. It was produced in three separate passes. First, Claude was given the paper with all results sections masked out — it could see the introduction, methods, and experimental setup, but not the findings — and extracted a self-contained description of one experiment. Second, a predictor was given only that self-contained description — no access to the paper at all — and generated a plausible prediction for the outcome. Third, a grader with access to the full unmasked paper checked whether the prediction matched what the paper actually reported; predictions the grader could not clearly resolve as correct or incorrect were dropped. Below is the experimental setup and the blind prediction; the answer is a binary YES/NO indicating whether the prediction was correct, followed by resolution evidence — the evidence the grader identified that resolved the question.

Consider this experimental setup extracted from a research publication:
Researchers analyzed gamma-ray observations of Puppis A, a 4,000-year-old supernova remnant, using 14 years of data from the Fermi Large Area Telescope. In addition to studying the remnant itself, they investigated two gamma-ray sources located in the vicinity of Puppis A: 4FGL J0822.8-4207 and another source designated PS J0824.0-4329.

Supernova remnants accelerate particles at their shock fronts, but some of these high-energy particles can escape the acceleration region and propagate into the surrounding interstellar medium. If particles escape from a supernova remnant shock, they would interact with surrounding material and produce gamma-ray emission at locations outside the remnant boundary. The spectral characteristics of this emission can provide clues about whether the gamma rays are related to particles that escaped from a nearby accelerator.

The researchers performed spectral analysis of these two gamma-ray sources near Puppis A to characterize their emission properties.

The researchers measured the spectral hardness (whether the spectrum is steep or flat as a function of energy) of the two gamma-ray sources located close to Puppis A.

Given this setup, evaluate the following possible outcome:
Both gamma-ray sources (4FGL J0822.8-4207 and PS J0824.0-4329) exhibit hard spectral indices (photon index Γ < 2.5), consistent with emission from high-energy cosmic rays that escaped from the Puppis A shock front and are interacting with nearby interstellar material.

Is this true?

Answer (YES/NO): YES